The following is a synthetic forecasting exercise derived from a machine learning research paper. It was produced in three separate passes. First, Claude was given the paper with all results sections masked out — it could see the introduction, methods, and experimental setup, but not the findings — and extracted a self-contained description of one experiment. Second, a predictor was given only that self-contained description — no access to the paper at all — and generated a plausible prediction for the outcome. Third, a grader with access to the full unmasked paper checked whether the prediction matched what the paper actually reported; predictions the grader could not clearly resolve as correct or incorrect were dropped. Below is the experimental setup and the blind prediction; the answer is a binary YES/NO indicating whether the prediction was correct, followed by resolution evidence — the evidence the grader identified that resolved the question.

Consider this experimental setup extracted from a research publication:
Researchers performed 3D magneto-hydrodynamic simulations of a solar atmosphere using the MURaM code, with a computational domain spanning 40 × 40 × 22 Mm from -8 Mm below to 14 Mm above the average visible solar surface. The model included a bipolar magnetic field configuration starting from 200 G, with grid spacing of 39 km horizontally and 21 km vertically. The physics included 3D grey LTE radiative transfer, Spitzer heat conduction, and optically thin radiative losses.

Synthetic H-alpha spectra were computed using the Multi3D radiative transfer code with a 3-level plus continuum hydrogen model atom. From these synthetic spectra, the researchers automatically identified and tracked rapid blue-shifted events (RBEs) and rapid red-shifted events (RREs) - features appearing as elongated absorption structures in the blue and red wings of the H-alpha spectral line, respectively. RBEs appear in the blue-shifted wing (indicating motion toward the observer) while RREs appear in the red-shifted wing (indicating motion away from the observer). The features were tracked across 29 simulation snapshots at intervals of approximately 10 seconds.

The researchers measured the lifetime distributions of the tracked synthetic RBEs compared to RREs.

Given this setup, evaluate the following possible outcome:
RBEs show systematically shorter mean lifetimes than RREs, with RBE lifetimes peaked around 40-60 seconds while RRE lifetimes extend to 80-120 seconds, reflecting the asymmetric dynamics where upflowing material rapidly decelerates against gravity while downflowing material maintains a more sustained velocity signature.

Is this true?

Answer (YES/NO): NO